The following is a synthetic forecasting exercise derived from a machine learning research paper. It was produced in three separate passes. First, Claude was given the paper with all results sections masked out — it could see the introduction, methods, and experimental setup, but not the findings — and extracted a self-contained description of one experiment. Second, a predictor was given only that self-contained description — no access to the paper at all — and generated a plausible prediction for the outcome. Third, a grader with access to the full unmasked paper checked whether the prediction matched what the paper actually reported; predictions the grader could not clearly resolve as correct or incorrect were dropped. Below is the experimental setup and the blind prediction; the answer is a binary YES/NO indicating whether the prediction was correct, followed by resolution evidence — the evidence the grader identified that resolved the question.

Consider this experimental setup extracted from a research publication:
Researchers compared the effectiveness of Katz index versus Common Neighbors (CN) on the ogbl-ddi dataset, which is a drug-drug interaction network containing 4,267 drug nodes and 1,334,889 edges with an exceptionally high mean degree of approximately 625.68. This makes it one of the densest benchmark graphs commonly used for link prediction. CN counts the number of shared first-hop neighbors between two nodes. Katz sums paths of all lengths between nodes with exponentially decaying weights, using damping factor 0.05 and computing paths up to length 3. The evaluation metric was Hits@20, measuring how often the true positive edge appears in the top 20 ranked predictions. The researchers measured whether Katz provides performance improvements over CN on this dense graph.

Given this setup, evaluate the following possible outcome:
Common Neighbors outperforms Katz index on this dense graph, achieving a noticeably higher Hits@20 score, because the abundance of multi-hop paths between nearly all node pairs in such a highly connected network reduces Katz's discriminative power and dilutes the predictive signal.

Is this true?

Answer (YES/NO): NO